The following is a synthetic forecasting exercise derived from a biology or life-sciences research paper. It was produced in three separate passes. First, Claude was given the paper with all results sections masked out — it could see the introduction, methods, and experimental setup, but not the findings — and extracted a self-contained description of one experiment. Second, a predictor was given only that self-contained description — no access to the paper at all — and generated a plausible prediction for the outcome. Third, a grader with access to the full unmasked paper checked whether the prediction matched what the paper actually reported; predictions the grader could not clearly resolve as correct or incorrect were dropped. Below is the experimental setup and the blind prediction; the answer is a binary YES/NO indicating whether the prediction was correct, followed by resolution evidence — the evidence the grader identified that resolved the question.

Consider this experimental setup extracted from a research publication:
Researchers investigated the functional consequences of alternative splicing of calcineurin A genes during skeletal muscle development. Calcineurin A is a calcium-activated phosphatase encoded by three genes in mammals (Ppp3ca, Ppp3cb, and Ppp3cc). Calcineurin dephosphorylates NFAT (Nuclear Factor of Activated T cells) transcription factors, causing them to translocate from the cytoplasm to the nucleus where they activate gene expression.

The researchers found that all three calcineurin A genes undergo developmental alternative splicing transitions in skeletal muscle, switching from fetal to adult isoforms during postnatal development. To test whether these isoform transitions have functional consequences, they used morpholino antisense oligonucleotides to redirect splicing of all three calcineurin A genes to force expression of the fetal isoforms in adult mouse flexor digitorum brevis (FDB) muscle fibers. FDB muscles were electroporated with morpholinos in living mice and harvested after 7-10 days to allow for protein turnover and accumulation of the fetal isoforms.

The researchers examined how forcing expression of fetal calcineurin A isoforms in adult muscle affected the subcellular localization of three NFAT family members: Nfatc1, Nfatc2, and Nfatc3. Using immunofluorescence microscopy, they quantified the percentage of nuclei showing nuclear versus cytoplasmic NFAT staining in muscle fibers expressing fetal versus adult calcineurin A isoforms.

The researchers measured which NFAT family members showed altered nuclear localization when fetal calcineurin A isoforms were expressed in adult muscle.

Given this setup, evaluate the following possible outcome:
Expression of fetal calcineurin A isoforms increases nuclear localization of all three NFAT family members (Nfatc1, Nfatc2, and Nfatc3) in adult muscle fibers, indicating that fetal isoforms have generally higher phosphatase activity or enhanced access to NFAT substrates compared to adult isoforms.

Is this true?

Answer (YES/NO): NO